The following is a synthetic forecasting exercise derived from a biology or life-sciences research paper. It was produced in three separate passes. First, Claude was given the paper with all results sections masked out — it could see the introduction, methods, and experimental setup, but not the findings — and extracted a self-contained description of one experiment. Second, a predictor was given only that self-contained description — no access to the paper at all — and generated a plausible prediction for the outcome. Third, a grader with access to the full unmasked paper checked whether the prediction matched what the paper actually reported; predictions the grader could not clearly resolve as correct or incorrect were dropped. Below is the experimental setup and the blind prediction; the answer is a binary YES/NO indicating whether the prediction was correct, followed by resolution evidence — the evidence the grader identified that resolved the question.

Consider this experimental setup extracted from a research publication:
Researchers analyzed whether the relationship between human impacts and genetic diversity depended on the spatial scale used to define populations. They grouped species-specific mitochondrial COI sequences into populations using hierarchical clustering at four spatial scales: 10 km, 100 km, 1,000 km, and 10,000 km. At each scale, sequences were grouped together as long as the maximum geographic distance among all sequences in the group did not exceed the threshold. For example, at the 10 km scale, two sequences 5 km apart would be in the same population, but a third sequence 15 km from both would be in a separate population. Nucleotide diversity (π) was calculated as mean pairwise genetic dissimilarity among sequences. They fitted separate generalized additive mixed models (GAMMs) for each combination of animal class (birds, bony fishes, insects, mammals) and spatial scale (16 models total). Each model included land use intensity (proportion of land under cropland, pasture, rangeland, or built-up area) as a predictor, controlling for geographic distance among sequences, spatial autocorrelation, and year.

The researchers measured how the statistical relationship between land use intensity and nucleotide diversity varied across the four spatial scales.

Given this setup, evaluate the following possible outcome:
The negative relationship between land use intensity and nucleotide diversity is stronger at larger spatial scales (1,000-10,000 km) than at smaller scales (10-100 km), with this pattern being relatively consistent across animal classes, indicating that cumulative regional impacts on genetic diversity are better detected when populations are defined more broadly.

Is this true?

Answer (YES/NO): NO